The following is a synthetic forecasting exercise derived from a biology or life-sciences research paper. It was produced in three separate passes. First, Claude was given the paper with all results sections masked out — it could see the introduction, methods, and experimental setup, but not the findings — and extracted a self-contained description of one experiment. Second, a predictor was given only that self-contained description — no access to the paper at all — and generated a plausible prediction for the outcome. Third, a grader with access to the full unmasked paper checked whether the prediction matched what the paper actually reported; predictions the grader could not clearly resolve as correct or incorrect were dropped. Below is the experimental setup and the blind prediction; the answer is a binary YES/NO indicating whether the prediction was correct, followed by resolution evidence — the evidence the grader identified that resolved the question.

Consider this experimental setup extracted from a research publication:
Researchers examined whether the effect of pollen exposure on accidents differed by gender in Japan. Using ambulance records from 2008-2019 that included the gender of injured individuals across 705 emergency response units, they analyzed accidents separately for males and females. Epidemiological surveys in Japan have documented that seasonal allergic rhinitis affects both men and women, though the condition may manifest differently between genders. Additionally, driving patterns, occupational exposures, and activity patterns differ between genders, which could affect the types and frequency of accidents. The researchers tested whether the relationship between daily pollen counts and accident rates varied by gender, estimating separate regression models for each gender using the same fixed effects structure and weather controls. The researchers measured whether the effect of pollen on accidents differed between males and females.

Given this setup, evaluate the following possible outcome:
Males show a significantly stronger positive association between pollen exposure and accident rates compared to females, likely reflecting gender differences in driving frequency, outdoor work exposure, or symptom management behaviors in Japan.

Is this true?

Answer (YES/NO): NO